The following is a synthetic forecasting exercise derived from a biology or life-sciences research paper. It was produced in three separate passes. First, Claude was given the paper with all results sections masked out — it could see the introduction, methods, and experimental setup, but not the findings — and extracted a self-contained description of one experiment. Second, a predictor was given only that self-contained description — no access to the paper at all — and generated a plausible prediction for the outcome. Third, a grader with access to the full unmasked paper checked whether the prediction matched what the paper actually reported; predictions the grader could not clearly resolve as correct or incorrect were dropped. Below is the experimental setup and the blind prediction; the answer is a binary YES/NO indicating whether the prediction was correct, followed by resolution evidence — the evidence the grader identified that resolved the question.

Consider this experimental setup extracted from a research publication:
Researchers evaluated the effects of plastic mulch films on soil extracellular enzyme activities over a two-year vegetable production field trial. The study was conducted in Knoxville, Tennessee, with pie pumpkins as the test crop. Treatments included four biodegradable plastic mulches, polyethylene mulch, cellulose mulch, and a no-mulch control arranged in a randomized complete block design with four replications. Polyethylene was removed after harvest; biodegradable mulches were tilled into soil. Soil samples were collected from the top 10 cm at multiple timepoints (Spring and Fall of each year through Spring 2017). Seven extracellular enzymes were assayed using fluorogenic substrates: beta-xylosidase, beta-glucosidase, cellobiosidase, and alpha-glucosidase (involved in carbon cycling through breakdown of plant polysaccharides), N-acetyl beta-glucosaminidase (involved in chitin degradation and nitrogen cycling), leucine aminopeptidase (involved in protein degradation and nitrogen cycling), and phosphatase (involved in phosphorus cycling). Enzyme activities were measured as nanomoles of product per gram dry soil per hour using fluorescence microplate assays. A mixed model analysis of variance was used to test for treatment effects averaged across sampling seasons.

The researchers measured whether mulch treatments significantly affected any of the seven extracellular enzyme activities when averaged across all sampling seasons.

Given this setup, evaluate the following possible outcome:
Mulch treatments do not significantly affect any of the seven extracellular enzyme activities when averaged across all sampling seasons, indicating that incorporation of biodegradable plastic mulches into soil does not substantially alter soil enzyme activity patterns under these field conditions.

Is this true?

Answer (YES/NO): NO